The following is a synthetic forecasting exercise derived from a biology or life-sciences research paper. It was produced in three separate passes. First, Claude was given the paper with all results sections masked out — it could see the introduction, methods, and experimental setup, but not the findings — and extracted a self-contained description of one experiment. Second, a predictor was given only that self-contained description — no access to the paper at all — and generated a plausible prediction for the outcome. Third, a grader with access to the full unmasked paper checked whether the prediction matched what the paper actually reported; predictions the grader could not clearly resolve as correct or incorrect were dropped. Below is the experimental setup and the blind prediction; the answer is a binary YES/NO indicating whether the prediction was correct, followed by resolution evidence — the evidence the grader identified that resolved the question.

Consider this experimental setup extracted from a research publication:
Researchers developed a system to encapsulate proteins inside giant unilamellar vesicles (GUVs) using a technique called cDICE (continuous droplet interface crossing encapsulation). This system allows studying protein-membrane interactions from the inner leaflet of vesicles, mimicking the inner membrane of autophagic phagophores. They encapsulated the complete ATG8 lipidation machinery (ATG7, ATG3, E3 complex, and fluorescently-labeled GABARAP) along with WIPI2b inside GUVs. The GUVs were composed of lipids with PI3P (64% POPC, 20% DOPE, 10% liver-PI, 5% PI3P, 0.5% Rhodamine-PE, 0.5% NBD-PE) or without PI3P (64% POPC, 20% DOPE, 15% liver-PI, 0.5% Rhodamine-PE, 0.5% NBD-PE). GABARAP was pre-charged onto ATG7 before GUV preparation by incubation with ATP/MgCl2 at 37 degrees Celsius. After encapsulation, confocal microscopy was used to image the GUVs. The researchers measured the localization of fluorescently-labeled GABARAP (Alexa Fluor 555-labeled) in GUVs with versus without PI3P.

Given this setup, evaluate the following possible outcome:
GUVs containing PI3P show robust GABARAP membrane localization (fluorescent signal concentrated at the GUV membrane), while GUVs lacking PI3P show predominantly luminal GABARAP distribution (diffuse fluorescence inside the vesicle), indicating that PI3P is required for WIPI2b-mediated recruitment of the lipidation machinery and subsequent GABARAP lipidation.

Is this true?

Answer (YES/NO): YES